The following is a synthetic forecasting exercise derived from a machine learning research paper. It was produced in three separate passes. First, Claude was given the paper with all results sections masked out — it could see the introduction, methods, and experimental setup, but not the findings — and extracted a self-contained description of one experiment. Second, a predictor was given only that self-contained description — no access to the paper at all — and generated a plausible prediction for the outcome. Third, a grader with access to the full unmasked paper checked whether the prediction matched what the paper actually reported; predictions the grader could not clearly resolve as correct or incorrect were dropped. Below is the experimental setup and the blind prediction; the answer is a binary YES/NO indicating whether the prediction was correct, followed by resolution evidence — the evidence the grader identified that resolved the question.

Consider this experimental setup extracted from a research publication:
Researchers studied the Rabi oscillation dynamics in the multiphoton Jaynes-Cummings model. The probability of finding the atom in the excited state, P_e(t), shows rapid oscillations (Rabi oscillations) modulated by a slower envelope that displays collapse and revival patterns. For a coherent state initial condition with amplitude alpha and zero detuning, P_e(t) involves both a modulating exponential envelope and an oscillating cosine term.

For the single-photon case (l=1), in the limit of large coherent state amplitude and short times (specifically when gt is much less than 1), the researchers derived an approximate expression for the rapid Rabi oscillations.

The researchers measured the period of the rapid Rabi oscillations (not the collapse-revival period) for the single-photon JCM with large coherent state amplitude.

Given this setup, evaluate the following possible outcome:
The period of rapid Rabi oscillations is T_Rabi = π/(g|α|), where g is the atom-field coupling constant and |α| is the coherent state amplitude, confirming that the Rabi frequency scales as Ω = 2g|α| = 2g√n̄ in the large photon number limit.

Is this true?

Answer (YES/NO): YES